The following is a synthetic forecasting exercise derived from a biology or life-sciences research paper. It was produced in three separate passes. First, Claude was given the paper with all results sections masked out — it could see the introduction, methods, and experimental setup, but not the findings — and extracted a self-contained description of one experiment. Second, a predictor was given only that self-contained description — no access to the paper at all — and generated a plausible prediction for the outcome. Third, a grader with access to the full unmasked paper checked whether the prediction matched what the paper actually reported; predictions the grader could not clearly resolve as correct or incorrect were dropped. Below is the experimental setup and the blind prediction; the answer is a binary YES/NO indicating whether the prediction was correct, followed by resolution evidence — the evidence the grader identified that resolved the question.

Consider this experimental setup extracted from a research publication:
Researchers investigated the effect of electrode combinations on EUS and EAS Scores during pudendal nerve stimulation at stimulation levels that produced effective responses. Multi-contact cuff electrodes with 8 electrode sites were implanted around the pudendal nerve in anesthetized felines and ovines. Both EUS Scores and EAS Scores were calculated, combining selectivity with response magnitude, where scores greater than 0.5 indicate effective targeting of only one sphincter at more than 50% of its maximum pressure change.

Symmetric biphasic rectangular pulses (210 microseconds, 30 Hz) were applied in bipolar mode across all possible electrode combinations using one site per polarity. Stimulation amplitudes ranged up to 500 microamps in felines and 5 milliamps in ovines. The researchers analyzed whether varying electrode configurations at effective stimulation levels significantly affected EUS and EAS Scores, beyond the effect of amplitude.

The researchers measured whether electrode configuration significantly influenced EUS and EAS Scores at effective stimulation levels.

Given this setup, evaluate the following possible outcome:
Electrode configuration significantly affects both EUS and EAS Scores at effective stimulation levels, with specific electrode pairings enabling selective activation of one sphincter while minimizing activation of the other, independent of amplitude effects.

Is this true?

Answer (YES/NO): YES